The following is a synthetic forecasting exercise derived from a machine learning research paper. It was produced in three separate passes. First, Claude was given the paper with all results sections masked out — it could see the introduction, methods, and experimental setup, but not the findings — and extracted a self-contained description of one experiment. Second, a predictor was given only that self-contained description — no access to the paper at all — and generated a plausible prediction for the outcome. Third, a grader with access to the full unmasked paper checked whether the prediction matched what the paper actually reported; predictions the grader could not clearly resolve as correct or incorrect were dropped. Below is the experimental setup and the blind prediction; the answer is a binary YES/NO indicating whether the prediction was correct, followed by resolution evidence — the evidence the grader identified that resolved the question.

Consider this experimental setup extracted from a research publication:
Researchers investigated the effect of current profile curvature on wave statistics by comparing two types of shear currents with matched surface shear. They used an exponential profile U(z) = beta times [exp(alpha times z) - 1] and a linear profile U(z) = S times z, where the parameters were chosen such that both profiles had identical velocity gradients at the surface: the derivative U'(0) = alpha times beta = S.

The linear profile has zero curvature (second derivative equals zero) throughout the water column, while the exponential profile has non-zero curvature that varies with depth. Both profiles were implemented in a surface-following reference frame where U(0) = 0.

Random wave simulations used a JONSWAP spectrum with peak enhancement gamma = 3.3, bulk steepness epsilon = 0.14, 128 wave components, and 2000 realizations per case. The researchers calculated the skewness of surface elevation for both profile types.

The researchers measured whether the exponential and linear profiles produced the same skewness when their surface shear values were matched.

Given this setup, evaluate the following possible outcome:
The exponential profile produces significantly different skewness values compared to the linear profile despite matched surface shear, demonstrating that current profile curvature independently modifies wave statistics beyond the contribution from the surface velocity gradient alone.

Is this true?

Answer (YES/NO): YES